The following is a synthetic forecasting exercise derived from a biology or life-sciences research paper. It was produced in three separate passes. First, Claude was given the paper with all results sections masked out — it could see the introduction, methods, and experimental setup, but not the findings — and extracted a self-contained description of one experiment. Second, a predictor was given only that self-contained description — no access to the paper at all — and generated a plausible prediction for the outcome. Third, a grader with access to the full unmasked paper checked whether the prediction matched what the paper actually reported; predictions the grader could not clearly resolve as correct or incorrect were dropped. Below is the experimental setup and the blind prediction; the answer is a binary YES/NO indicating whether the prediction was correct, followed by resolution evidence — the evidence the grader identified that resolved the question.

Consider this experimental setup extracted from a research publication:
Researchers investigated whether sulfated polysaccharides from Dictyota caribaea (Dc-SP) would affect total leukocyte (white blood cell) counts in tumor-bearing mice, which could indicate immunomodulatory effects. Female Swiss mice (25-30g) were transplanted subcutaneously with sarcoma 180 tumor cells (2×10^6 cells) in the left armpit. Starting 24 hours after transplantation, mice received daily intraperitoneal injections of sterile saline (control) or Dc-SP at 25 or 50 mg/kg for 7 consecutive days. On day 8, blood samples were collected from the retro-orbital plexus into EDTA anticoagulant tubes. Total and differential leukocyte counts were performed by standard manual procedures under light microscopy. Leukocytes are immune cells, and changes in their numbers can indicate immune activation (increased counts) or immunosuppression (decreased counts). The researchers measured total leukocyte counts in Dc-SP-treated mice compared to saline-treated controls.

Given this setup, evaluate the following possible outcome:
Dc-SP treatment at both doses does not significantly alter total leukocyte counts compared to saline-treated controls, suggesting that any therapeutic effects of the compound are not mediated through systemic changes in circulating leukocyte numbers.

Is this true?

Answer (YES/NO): YES